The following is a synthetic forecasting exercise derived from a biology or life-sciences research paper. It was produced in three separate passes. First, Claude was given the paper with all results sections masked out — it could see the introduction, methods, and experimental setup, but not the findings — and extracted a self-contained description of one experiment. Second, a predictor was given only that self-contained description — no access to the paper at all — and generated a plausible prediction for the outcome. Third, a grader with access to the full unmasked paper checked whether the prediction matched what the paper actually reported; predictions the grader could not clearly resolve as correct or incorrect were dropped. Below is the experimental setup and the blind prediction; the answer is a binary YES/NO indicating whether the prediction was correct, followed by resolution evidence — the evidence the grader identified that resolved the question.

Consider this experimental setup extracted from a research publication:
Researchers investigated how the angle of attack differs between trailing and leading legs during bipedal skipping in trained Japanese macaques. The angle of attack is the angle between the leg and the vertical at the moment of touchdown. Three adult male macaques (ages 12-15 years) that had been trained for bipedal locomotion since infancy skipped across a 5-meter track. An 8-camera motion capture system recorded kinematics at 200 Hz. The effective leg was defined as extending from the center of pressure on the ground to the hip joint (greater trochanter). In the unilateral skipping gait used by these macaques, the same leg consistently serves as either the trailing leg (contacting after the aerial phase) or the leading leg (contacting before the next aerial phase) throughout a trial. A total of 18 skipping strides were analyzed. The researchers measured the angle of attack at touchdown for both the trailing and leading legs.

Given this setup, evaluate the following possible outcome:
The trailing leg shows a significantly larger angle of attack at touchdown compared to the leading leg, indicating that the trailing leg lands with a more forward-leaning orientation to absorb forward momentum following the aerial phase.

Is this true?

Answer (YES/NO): NO